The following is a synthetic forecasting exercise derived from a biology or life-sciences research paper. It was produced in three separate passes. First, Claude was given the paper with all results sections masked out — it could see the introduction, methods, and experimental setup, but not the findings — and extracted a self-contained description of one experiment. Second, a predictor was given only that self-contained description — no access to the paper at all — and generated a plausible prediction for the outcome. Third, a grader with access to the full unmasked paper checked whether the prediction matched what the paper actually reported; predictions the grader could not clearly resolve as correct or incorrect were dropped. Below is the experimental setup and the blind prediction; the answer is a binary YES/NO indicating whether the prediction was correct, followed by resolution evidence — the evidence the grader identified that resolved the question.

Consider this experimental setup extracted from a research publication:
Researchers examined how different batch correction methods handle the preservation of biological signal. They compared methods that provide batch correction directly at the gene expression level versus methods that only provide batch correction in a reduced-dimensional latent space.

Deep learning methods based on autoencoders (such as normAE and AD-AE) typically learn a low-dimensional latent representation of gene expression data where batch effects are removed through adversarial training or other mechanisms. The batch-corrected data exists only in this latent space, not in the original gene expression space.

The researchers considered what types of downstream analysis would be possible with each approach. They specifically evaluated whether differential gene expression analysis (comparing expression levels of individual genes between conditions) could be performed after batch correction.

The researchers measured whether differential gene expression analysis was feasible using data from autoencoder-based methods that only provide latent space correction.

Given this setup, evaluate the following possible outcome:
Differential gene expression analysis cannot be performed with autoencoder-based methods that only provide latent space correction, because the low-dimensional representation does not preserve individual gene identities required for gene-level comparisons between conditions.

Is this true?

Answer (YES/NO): YES